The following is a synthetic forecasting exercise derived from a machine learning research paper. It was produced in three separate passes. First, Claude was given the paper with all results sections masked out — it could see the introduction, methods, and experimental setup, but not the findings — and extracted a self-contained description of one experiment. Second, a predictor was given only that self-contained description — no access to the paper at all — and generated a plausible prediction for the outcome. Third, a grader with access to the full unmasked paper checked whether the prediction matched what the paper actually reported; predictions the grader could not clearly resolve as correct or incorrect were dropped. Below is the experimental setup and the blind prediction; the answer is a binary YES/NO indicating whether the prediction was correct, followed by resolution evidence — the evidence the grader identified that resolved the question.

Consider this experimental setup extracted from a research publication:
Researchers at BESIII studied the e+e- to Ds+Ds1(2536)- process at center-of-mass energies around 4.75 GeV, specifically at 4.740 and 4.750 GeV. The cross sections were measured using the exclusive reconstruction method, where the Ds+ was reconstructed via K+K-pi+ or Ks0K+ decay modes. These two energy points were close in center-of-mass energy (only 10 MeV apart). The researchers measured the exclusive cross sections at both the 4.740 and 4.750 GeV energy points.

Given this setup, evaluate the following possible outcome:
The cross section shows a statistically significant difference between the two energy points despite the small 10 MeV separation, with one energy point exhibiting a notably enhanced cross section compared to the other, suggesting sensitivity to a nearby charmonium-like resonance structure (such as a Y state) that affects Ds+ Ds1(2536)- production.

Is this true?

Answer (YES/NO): YES